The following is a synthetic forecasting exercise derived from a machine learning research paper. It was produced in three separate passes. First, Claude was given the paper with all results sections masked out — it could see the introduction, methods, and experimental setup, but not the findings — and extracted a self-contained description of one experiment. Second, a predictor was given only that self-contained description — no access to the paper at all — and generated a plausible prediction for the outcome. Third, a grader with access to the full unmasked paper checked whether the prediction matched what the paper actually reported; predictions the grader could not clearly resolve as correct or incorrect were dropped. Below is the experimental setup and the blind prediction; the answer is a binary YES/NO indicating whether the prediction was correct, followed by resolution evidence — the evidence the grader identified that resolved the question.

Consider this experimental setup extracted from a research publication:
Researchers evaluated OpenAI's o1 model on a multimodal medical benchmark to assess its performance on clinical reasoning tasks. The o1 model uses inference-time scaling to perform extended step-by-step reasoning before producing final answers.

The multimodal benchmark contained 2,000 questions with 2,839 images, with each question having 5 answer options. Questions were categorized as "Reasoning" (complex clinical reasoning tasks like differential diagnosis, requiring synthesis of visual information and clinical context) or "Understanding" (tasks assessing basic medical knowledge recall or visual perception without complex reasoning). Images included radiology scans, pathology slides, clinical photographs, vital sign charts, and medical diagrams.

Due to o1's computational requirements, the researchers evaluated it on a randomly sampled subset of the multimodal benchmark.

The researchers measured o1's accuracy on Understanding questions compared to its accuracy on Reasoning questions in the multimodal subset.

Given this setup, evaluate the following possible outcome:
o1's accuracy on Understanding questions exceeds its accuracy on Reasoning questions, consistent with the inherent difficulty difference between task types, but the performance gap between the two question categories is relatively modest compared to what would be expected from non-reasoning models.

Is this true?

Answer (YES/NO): NO